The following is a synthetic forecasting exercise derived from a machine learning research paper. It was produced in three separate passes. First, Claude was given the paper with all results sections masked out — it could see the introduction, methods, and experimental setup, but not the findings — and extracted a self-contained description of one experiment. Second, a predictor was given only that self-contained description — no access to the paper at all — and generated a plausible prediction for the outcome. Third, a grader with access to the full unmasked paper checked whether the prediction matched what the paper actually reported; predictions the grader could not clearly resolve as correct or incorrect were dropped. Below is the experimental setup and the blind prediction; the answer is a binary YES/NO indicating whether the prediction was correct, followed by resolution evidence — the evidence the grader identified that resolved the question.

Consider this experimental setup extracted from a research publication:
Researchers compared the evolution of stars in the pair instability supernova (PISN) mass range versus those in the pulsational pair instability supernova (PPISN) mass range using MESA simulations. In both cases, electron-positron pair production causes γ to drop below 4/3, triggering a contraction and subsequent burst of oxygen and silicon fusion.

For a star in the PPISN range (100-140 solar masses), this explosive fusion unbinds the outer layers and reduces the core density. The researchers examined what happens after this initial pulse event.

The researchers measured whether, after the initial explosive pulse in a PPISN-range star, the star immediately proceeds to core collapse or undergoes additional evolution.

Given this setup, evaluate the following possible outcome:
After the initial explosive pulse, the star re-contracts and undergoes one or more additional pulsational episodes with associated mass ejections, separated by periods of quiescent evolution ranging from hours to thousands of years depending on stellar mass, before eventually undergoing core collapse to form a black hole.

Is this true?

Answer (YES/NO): NO